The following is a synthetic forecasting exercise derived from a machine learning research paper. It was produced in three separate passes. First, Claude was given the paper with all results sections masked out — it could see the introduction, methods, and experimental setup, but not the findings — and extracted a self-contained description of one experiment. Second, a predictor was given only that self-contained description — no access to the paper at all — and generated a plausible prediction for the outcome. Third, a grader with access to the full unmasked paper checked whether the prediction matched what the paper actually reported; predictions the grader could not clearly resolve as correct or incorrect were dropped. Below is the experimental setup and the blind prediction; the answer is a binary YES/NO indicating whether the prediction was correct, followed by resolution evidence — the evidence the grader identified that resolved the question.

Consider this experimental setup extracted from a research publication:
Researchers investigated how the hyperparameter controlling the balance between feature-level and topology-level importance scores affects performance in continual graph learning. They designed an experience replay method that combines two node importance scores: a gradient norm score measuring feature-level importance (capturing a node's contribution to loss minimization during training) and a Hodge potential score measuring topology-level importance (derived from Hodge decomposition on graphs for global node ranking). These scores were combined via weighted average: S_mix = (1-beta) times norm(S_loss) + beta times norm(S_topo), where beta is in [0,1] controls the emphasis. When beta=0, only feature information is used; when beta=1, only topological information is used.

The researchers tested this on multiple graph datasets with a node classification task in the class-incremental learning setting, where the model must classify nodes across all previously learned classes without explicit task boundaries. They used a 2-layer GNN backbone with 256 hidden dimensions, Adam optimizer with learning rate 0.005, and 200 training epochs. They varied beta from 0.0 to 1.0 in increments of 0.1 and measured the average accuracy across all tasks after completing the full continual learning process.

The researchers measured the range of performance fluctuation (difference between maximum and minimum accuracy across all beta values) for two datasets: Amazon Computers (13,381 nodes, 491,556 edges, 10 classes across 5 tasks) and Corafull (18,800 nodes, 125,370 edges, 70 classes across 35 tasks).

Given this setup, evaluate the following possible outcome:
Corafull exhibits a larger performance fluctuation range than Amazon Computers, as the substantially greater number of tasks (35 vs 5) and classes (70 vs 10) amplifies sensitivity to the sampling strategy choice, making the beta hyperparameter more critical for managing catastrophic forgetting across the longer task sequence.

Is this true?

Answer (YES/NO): NO